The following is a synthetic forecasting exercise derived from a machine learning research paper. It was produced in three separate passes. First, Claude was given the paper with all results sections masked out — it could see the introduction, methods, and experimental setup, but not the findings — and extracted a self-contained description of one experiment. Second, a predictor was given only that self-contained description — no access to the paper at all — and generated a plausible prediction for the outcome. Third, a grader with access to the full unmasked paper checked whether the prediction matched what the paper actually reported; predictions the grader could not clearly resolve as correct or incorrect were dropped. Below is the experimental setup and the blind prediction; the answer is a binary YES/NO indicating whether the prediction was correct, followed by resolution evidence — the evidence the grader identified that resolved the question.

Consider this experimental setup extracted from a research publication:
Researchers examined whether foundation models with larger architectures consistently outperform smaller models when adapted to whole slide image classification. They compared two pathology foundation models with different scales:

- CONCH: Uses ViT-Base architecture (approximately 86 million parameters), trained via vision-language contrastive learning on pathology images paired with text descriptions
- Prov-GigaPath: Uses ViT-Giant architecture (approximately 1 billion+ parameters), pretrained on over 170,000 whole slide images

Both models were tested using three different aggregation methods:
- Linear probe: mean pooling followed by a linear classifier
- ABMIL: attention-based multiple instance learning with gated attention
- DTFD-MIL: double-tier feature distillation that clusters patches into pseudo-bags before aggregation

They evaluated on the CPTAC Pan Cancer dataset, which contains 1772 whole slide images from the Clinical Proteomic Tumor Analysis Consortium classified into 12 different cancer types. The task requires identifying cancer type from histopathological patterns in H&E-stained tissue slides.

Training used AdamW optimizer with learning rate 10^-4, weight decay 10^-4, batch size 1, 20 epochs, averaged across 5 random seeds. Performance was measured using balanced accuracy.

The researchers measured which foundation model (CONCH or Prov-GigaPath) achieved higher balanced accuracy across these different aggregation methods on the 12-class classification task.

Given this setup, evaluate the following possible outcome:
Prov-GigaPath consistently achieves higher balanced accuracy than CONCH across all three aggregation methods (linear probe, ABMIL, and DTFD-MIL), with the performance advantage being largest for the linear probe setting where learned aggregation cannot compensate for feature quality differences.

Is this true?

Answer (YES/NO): NO